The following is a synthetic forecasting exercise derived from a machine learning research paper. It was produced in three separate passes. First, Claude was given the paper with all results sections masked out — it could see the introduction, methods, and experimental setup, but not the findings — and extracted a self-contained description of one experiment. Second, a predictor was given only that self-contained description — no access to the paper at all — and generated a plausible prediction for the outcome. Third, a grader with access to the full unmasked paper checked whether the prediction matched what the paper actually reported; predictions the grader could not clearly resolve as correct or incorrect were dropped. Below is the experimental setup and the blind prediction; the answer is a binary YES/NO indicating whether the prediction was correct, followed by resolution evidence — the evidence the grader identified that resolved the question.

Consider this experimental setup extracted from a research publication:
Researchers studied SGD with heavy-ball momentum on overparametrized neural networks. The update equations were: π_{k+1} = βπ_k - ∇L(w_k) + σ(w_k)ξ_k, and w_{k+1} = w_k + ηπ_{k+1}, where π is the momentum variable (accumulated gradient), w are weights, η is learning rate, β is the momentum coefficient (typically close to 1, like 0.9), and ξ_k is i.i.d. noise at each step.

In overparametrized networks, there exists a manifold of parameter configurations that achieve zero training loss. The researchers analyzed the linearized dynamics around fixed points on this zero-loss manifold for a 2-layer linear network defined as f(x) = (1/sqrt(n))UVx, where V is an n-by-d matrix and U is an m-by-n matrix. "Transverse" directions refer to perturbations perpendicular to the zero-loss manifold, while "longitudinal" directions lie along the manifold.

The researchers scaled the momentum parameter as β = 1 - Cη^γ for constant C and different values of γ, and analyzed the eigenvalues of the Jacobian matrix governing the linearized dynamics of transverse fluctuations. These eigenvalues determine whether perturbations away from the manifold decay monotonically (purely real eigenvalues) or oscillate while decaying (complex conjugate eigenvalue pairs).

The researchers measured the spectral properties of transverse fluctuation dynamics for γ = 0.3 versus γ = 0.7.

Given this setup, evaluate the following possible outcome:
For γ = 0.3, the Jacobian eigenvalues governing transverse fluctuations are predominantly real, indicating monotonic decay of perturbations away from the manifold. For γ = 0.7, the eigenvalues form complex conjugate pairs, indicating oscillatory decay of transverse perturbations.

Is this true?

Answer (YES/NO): YES